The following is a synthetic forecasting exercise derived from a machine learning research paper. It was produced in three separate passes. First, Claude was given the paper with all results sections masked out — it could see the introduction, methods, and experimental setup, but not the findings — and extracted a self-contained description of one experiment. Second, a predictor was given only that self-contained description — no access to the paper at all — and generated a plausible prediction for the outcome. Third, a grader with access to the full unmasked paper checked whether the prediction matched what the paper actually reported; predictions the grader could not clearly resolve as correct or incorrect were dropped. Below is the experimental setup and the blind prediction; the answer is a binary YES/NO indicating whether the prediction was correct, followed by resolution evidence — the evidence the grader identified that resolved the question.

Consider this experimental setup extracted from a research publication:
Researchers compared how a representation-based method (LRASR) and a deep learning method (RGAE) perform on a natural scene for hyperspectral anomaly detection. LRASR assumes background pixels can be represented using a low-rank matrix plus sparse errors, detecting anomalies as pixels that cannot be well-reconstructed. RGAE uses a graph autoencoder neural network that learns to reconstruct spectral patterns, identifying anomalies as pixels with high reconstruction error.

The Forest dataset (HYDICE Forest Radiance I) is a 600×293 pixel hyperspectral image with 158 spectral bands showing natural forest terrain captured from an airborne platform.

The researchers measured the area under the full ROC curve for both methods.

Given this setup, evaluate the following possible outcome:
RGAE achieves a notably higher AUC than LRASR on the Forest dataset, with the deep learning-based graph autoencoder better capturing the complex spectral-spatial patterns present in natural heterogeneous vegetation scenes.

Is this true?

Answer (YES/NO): NO